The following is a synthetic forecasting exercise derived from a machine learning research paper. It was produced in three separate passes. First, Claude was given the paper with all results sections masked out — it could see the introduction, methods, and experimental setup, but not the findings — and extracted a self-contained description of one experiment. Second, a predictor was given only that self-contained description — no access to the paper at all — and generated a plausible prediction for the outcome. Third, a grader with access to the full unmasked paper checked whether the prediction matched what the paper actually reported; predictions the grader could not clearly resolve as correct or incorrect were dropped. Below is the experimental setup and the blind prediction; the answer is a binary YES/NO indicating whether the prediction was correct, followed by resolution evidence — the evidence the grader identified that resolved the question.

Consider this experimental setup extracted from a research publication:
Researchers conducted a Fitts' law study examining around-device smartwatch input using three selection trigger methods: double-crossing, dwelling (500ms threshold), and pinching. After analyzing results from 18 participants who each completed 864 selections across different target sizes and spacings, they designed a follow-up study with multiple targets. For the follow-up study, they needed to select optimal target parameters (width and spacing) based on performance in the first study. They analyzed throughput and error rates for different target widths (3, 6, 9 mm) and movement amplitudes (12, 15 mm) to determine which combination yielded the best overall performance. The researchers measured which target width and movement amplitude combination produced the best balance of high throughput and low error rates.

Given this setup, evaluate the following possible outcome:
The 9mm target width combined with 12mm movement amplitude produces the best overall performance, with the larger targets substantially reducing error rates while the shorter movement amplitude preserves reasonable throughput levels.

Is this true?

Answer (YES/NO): NO